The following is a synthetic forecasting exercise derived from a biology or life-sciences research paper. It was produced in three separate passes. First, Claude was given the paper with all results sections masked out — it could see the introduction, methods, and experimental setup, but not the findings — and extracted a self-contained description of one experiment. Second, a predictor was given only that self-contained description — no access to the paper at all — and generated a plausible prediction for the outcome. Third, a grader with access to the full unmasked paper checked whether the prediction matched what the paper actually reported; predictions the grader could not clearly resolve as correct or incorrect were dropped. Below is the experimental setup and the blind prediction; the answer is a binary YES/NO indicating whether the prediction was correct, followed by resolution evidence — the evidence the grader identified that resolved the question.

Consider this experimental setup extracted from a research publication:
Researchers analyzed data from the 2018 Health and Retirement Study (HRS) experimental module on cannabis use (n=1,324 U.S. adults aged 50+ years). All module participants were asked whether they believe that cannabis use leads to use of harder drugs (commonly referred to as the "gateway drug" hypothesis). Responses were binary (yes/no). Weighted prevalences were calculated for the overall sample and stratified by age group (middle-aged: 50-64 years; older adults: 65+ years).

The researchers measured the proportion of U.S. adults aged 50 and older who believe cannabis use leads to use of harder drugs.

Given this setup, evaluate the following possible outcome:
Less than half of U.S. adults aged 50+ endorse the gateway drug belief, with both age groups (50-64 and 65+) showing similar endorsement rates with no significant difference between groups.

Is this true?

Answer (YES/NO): NO